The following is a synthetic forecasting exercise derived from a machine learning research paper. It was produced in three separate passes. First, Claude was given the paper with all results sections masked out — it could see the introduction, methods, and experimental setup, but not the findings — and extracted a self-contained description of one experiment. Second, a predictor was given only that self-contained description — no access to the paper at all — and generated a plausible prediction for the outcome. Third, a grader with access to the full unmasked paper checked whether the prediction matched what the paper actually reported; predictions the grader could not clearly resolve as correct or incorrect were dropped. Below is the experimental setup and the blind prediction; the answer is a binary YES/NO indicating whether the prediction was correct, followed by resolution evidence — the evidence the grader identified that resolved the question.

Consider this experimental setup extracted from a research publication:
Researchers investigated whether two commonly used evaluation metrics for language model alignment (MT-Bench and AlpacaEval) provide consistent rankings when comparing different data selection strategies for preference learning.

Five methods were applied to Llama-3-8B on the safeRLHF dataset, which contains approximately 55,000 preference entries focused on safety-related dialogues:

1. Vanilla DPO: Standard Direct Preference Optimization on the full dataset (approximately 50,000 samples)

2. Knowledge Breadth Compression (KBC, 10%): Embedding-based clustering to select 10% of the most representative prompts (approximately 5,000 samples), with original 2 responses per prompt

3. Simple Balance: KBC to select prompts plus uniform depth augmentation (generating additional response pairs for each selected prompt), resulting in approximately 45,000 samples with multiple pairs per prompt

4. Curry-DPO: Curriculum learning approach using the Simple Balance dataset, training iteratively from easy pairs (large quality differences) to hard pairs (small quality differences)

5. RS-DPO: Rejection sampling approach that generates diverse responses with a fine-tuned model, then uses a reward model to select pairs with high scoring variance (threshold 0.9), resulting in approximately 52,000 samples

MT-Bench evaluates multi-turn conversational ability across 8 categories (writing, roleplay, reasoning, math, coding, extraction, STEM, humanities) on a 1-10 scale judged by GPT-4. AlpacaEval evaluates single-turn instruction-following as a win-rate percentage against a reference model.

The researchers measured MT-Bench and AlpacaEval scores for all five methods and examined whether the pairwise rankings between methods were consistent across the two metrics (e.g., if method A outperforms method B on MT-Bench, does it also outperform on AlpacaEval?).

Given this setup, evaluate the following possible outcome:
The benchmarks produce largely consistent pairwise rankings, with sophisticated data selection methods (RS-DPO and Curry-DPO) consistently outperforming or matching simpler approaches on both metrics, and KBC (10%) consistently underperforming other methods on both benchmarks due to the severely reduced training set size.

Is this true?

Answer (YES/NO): NO